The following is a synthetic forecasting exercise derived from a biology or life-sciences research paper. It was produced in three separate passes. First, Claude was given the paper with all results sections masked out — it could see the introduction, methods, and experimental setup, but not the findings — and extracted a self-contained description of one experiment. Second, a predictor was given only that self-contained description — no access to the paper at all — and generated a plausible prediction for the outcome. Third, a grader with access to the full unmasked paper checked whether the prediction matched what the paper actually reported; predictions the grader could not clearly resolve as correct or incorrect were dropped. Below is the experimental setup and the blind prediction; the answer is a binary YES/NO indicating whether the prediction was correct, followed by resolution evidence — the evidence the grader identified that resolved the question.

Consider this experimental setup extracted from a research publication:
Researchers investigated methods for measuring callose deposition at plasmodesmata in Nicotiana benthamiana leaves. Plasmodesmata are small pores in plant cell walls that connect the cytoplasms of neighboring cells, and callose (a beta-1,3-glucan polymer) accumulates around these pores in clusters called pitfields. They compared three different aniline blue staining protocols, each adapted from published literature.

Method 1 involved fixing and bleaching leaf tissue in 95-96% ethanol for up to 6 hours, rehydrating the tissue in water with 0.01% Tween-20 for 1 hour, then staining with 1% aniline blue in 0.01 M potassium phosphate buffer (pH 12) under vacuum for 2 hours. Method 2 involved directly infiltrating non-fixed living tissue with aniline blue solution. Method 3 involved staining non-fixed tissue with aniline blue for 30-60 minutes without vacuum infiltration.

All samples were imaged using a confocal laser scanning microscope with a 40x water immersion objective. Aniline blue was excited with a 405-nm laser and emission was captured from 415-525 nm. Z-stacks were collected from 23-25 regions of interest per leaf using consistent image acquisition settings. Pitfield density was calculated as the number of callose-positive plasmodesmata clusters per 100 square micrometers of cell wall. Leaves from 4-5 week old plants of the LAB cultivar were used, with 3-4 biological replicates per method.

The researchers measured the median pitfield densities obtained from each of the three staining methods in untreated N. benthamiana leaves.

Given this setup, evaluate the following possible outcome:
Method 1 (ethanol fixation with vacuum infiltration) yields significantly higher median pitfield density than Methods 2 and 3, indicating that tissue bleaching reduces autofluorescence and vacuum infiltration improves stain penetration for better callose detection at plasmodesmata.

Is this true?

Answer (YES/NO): NO